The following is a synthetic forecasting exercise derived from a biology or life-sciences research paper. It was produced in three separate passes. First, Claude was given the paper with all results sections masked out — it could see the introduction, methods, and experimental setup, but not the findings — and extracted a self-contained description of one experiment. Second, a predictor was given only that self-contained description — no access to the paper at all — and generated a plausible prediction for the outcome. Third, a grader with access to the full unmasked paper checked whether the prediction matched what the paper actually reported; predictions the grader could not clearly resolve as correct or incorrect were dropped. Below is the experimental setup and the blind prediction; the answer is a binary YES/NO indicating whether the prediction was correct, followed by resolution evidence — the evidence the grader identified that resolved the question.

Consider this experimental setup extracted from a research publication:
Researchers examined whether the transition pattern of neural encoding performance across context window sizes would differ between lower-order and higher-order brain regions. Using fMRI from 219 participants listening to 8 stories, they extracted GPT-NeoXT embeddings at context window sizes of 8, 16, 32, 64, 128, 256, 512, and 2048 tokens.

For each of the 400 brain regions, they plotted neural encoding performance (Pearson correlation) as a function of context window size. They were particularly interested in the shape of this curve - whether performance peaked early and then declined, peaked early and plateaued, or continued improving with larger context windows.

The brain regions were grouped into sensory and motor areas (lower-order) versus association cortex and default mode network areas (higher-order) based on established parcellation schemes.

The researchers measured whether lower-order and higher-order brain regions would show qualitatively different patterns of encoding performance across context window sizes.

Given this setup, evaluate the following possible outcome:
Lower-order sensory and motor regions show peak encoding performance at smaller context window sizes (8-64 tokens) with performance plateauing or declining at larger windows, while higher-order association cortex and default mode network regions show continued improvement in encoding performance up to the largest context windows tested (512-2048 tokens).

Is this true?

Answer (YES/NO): NO